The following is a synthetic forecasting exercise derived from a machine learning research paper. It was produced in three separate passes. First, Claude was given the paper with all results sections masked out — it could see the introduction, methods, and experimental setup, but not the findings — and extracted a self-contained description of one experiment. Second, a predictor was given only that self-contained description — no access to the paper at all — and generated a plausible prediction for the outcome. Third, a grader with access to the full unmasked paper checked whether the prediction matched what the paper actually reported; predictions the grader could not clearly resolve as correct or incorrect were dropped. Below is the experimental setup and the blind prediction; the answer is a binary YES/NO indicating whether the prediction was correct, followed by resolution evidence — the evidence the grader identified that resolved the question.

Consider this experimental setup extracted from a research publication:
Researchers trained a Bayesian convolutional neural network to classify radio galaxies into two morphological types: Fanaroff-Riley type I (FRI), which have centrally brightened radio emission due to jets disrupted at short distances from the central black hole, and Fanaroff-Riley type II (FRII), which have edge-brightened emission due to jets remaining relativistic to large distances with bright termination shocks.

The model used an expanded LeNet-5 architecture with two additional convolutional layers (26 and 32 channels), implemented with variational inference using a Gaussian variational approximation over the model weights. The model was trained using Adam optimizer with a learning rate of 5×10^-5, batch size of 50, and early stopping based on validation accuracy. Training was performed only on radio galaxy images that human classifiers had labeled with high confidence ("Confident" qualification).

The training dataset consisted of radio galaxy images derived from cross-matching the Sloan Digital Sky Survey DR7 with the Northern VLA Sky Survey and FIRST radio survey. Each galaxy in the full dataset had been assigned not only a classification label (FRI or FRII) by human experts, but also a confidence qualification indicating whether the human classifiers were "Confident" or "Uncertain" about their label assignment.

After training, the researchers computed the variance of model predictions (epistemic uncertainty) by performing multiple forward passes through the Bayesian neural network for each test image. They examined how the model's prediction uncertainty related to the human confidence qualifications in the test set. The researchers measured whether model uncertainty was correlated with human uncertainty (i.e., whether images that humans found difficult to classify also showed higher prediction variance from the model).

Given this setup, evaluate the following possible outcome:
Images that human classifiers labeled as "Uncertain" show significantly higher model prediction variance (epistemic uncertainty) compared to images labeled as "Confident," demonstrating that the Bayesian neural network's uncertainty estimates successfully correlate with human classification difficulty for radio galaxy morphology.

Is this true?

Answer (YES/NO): YES